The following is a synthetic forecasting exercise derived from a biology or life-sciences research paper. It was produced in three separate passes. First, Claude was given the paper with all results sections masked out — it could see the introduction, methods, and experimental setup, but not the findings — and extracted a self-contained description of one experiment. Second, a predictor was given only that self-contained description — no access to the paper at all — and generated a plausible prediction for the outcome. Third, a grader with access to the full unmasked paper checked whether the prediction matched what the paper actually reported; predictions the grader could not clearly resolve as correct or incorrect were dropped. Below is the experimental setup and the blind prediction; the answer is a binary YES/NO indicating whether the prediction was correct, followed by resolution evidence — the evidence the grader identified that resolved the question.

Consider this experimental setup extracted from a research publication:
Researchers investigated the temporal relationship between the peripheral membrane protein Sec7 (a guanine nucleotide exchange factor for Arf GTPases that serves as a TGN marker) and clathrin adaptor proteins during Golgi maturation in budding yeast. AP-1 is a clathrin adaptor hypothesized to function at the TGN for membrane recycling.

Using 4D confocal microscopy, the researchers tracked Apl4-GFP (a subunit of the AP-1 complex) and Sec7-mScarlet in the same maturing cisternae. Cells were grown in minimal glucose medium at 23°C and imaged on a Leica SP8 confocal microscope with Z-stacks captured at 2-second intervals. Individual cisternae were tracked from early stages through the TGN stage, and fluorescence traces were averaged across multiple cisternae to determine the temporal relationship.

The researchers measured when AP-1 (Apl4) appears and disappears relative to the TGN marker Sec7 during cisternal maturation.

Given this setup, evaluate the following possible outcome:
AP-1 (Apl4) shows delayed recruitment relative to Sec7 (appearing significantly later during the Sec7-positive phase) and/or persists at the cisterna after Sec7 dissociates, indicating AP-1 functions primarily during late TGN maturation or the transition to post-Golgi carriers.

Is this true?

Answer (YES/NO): YES